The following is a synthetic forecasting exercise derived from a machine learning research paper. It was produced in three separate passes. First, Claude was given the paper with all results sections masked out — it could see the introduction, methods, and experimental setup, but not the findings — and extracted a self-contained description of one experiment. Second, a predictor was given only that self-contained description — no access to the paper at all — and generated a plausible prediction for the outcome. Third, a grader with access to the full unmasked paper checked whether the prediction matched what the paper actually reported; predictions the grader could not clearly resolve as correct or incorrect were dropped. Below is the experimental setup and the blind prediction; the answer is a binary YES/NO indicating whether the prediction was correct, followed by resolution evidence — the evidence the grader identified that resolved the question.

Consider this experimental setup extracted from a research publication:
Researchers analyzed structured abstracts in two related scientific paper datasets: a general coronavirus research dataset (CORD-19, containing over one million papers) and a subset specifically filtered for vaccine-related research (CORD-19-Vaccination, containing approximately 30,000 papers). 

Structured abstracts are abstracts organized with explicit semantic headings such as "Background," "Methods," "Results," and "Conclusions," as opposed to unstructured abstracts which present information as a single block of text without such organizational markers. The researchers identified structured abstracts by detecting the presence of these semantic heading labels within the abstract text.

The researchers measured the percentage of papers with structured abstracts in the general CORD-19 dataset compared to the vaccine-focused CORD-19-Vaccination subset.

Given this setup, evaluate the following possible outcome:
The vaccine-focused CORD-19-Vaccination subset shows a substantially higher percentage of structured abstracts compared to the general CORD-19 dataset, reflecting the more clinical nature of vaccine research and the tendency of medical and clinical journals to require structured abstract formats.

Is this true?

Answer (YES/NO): NO